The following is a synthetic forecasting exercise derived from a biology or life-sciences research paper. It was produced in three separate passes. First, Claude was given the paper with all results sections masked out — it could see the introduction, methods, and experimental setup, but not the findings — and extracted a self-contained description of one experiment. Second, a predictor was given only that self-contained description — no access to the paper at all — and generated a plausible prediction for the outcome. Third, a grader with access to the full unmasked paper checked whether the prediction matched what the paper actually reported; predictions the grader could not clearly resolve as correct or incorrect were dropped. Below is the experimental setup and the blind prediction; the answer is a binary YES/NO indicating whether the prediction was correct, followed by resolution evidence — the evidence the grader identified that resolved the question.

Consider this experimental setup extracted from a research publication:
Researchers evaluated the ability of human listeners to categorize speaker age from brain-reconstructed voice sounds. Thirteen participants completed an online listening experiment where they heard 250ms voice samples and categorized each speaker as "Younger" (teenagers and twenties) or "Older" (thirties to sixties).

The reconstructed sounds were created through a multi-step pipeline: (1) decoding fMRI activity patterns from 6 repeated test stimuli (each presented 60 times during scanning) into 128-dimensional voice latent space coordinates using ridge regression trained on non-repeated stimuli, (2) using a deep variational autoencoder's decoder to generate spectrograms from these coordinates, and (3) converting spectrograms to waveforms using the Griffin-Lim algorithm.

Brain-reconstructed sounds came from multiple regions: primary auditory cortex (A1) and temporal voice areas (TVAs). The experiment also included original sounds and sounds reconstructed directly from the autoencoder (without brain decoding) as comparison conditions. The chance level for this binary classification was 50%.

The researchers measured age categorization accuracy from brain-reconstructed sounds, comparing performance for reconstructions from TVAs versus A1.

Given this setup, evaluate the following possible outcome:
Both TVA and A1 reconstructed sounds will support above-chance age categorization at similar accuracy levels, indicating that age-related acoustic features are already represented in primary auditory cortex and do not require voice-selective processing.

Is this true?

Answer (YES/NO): NO